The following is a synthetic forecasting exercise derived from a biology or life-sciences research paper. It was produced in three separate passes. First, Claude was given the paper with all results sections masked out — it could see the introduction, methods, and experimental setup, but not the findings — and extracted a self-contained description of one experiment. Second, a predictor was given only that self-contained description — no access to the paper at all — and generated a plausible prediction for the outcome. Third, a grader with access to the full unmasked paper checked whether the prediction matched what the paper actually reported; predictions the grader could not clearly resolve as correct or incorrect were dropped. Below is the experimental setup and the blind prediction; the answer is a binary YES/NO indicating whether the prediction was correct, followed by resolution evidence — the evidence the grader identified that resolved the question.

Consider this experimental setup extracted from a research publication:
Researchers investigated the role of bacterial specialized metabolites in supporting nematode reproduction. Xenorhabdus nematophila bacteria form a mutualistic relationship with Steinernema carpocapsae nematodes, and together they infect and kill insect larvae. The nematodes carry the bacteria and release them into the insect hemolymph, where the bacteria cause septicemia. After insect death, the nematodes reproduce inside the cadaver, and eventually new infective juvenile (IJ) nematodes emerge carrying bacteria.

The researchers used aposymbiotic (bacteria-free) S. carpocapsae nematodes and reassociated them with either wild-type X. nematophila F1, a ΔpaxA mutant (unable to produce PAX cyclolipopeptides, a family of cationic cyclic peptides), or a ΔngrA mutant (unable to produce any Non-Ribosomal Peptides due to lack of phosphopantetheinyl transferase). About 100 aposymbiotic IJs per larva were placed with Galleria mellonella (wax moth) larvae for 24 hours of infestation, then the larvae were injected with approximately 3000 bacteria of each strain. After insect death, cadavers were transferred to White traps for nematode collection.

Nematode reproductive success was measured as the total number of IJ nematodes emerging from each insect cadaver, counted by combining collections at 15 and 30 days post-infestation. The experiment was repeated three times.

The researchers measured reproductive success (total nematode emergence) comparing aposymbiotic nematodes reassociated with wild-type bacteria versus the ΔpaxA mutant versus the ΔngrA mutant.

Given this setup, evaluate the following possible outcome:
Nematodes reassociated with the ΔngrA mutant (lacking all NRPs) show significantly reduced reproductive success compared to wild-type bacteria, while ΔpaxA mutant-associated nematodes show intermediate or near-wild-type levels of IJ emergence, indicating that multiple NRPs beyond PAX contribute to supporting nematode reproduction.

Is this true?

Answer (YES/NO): NO